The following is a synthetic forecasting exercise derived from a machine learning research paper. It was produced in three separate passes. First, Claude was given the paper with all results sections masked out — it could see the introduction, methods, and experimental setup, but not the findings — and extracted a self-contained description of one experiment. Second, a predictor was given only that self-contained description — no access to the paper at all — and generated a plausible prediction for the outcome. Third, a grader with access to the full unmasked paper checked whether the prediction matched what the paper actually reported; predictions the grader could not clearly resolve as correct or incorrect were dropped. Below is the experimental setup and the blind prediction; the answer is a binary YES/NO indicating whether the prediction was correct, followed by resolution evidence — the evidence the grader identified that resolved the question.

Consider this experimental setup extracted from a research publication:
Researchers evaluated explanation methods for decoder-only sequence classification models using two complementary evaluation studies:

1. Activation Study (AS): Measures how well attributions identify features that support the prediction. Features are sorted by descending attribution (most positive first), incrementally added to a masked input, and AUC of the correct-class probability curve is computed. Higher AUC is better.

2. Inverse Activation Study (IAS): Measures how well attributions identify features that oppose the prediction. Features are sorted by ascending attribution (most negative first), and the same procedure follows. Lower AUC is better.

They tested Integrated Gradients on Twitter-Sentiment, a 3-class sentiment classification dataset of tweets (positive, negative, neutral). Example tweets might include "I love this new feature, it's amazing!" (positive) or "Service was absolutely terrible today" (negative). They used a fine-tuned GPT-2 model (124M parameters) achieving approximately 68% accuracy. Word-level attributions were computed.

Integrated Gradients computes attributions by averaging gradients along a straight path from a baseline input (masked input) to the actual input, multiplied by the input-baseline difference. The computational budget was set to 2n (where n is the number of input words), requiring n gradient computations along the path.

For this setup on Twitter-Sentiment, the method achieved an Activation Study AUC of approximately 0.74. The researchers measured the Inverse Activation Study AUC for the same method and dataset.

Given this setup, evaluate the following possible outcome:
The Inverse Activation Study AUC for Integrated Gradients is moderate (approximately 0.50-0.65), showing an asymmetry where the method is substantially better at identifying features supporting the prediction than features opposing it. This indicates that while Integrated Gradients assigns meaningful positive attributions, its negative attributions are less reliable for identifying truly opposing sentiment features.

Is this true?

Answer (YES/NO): NO